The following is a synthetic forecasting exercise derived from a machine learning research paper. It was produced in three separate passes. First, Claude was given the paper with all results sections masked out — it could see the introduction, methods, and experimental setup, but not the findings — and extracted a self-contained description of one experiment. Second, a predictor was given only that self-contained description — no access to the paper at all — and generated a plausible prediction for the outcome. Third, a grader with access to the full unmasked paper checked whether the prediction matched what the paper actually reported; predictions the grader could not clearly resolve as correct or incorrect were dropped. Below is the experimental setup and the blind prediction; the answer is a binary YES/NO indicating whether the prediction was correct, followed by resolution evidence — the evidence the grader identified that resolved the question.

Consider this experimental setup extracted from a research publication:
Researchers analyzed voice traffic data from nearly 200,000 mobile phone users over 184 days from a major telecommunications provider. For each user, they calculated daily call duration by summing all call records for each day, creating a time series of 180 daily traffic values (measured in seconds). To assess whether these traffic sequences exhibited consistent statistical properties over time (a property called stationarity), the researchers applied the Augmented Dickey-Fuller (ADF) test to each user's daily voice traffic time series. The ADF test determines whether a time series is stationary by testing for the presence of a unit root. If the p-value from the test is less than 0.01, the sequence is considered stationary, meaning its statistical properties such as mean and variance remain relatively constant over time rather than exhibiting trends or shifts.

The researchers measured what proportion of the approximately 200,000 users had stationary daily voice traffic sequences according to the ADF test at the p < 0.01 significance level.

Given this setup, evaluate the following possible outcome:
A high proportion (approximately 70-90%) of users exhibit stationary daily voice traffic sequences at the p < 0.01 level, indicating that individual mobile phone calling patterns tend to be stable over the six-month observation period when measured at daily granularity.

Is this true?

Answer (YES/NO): NO